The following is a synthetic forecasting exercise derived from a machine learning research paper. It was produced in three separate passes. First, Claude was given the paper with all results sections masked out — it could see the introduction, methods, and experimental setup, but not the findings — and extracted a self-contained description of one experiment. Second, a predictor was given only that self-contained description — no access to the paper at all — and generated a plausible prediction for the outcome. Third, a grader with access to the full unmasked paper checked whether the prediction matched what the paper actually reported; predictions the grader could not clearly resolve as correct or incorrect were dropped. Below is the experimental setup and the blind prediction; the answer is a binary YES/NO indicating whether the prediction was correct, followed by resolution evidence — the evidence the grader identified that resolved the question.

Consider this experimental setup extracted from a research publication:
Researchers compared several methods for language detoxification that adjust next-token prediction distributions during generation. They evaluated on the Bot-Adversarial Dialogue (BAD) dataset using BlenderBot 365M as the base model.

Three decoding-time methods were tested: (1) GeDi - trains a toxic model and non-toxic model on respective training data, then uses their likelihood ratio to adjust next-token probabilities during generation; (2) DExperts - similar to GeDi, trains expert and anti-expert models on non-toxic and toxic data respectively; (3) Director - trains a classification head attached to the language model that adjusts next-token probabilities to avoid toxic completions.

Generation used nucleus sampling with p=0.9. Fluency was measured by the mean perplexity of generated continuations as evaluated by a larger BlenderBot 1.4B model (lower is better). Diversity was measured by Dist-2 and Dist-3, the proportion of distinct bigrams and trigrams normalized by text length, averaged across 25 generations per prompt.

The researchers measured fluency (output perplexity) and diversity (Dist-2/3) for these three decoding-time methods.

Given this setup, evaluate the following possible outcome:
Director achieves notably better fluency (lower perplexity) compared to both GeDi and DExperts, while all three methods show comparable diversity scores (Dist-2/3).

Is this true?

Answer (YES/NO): NO